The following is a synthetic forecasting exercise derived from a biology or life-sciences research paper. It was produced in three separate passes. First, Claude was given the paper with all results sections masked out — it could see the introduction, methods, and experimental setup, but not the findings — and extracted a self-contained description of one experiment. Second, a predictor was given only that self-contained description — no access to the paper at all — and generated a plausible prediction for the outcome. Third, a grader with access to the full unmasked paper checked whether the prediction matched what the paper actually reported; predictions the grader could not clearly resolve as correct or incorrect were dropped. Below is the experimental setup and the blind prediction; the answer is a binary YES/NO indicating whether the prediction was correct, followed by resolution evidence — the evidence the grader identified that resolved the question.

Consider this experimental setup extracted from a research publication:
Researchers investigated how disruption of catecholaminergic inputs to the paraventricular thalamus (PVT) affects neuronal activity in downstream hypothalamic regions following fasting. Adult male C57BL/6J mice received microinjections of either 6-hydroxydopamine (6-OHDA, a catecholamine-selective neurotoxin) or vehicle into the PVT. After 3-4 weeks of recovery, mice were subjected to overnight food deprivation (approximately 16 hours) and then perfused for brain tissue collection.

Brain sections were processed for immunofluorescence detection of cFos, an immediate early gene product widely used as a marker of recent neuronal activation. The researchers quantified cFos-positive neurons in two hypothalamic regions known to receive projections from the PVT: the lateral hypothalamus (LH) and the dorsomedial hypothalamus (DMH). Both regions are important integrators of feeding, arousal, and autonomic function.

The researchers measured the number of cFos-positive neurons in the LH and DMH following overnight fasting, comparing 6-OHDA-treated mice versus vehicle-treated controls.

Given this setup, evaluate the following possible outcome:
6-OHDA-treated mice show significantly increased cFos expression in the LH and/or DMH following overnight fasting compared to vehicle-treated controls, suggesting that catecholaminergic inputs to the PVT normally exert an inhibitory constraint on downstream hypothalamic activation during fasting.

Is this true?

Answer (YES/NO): NO